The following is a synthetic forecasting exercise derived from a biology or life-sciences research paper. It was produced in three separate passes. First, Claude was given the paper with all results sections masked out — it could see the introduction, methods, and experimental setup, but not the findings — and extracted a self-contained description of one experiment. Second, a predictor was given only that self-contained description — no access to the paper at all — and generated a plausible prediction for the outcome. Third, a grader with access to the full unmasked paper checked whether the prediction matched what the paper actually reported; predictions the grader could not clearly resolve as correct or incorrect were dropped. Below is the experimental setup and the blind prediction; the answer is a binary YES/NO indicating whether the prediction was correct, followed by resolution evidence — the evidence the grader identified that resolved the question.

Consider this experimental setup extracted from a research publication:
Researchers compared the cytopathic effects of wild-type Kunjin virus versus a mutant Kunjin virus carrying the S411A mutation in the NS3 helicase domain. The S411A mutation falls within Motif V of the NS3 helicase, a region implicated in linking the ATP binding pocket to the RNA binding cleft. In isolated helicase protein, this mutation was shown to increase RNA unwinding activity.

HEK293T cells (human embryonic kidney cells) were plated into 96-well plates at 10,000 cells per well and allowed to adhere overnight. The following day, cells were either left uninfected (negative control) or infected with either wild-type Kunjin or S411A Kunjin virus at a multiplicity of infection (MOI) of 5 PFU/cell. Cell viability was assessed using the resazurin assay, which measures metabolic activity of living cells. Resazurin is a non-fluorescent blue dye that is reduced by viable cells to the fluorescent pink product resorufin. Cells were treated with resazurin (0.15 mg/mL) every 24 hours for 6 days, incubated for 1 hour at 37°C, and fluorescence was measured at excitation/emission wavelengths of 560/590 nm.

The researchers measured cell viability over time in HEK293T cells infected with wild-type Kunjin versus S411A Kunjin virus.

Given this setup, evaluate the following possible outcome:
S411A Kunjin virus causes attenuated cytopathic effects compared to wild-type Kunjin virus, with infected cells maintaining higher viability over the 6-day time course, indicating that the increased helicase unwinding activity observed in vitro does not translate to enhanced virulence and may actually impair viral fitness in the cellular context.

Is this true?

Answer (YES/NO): NO